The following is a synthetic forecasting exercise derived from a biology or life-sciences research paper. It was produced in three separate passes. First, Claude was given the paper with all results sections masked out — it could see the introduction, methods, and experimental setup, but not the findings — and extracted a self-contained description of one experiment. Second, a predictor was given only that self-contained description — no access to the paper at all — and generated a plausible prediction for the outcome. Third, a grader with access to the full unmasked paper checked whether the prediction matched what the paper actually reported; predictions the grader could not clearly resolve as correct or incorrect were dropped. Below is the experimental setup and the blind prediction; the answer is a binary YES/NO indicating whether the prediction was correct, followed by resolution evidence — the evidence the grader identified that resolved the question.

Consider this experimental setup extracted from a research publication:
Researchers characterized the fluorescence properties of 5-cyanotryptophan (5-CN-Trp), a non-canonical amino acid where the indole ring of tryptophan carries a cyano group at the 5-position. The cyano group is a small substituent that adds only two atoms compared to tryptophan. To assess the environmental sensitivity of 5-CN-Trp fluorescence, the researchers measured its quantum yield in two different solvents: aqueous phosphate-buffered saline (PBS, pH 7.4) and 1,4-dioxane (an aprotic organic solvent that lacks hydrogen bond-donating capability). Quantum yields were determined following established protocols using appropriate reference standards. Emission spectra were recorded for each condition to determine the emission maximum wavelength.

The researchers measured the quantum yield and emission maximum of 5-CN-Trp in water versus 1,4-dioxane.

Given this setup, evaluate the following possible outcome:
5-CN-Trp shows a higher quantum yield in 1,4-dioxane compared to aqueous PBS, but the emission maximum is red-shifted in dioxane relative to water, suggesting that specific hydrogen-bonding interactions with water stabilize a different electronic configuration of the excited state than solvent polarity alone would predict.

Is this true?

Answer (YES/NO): NO